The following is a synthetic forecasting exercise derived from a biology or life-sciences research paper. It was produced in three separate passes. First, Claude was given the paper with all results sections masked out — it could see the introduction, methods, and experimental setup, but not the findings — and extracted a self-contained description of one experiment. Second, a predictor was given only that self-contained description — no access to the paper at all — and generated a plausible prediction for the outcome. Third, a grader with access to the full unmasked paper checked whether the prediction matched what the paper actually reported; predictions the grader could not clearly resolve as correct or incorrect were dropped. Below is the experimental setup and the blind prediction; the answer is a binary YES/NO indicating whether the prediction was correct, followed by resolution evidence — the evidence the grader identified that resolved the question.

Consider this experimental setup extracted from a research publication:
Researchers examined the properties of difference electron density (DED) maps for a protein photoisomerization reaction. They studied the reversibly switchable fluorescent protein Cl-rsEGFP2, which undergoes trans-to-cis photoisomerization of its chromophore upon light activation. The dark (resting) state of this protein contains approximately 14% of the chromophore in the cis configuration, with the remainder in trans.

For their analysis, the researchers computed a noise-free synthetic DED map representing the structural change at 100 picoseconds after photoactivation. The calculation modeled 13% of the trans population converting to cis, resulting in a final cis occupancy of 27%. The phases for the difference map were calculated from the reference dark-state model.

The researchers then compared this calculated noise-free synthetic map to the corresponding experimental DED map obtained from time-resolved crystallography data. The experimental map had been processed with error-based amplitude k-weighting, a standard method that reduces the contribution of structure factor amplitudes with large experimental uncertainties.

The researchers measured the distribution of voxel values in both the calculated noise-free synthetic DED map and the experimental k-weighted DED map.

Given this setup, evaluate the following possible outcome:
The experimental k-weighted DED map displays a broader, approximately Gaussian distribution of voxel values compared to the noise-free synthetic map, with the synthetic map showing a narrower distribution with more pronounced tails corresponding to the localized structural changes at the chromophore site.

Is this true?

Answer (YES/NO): YES